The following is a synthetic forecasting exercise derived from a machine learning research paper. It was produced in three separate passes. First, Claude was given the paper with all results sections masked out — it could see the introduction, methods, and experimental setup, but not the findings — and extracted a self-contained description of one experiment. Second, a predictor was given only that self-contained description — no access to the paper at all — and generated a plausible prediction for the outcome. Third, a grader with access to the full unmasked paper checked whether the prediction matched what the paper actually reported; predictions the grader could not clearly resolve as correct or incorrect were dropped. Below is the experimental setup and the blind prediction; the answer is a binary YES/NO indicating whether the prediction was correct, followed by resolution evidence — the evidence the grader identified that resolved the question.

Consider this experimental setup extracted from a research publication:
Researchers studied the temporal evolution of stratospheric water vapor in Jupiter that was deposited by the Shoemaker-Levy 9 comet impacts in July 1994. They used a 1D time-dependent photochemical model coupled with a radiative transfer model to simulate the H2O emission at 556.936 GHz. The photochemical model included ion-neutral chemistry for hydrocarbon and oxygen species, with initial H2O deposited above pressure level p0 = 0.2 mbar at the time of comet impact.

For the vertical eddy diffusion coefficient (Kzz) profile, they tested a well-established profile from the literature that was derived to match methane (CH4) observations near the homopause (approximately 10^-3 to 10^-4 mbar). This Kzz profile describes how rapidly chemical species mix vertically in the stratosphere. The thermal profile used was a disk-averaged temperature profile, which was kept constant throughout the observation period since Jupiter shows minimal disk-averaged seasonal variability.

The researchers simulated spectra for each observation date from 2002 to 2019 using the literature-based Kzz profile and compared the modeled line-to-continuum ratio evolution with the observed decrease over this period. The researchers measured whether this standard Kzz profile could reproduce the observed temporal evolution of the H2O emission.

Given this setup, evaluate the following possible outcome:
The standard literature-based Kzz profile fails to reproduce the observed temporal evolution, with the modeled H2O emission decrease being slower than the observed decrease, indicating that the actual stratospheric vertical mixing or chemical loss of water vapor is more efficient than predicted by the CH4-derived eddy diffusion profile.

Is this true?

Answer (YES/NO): YES